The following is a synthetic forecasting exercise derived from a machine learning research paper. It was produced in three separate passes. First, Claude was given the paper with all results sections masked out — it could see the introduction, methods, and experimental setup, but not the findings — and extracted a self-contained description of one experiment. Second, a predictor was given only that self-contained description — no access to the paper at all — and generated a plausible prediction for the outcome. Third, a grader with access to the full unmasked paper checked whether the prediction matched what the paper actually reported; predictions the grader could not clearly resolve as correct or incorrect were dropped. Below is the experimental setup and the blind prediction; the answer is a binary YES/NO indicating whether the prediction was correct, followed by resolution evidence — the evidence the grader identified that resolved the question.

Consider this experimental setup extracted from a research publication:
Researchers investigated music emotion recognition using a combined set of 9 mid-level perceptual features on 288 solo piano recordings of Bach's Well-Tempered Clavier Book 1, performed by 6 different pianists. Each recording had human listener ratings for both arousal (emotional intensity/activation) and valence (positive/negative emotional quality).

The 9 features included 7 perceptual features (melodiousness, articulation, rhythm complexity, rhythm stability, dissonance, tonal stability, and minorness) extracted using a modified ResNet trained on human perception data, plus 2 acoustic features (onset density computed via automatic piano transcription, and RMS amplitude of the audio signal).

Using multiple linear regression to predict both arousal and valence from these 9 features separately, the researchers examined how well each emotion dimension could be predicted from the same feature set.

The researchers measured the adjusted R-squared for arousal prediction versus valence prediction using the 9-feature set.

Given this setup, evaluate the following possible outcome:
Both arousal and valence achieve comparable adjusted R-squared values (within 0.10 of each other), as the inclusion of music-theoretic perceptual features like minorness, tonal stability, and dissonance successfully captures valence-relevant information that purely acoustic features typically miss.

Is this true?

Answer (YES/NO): NO